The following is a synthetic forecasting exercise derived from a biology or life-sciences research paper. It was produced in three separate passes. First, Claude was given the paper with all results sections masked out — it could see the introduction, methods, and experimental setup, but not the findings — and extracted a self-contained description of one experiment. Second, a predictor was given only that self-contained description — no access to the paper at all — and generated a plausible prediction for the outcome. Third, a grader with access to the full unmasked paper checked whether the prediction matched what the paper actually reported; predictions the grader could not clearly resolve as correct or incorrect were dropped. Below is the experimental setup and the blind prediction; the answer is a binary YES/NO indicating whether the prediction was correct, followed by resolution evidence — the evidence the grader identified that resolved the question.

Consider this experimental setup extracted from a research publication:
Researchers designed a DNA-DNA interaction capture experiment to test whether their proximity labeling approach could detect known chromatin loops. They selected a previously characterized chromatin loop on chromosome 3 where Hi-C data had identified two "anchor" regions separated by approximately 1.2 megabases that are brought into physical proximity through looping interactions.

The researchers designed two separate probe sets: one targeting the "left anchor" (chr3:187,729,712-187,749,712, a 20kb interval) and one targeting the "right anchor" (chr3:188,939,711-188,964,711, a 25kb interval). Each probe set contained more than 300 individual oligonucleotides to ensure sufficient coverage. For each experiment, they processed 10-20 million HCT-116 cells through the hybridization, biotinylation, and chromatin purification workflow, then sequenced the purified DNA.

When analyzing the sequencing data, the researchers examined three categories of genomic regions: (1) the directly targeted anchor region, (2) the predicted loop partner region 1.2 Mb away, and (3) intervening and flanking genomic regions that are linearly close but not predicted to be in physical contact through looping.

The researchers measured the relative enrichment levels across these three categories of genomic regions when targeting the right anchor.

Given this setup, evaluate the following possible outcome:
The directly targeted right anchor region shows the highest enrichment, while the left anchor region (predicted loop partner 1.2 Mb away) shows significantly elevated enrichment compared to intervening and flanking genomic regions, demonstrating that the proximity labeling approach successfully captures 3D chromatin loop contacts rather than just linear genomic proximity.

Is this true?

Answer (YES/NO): YES